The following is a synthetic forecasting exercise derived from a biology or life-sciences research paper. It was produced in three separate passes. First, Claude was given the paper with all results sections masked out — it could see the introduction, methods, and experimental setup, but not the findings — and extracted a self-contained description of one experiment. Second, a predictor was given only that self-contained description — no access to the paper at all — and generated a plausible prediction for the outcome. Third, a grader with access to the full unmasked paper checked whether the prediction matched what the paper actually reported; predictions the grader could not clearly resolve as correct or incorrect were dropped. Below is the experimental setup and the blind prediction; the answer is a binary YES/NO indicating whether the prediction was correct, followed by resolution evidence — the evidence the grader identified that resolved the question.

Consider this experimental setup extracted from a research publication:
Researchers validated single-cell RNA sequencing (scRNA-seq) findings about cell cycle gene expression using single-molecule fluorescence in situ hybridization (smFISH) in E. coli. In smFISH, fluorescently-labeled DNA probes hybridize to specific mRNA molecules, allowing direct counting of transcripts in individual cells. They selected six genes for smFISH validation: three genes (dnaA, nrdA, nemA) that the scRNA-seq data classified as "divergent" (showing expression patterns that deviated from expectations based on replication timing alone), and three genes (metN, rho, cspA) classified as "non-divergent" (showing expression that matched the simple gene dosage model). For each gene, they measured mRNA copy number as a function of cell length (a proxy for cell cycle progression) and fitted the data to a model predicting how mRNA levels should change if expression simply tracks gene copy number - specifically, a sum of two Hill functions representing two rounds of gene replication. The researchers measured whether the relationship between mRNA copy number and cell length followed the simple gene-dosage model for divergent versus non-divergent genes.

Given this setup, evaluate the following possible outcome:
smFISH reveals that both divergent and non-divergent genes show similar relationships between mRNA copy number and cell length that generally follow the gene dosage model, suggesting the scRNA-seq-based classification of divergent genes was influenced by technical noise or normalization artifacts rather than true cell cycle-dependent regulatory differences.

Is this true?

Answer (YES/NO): NO